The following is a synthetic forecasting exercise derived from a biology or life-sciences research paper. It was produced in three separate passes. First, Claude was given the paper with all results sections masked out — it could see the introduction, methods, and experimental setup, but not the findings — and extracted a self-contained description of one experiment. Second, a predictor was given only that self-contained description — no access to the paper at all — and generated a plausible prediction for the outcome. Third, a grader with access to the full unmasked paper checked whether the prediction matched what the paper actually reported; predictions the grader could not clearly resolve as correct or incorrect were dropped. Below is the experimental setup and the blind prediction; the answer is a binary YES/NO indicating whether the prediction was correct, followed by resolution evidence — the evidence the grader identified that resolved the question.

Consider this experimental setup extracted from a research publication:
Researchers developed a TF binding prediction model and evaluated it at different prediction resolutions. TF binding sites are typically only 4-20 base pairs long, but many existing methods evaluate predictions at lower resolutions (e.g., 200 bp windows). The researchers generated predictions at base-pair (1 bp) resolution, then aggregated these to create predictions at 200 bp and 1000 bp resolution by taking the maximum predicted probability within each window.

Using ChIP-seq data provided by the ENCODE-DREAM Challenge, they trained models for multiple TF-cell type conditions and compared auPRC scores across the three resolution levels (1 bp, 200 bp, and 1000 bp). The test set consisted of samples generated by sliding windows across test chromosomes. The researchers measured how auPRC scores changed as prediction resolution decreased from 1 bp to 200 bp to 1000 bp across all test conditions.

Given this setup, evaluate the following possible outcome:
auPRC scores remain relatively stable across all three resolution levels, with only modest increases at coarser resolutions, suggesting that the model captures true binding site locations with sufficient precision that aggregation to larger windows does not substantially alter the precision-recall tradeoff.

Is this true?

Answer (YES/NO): NO